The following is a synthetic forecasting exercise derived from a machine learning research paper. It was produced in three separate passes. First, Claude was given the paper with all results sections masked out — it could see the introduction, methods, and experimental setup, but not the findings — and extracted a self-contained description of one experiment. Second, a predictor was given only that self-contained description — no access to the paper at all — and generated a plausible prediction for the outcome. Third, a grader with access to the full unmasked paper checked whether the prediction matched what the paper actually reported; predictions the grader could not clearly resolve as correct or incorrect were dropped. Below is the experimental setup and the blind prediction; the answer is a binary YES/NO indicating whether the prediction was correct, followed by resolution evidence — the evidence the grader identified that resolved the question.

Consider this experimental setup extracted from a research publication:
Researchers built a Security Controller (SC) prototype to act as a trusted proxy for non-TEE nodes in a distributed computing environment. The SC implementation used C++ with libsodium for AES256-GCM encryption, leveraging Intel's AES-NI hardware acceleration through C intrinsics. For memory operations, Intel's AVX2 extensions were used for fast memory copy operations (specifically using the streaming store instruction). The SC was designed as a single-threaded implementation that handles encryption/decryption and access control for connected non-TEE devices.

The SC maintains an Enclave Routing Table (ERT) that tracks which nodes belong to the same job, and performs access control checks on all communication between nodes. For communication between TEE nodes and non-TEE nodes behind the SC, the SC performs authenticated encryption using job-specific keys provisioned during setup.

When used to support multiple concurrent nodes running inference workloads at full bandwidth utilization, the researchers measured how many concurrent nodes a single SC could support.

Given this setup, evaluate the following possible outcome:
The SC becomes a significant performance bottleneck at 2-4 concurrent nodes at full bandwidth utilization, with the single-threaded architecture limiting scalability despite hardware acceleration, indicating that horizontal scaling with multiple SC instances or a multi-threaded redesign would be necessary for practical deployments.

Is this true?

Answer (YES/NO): NO